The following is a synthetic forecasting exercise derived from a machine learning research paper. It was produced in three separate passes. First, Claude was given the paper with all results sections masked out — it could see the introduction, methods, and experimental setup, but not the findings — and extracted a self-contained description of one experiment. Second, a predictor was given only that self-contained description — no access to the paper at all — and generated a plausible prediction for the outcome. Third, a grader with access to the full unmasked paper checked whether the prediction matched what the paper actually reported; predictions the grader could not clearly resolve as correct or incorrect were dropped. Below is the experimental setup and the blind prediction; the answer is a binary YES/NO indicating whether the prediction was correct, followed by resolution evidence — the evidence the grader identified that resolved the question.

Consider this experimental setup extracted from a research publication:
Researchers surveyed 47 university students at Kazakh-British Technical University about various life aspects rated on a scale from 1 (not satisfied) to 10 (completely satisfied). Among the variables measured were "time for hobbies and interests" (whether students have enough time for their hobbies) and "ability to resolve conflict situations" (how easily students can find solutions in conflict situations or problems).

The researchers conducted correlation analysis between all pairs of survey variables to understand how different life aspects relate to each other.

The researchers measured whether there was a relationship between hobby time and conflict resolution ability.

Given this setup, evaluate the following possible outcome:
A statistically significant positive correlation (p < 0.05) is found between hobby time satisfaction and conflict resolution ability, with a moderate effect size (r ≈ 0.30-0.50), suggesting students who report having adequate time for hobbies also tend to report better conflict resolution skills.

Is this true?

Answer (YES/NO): NO